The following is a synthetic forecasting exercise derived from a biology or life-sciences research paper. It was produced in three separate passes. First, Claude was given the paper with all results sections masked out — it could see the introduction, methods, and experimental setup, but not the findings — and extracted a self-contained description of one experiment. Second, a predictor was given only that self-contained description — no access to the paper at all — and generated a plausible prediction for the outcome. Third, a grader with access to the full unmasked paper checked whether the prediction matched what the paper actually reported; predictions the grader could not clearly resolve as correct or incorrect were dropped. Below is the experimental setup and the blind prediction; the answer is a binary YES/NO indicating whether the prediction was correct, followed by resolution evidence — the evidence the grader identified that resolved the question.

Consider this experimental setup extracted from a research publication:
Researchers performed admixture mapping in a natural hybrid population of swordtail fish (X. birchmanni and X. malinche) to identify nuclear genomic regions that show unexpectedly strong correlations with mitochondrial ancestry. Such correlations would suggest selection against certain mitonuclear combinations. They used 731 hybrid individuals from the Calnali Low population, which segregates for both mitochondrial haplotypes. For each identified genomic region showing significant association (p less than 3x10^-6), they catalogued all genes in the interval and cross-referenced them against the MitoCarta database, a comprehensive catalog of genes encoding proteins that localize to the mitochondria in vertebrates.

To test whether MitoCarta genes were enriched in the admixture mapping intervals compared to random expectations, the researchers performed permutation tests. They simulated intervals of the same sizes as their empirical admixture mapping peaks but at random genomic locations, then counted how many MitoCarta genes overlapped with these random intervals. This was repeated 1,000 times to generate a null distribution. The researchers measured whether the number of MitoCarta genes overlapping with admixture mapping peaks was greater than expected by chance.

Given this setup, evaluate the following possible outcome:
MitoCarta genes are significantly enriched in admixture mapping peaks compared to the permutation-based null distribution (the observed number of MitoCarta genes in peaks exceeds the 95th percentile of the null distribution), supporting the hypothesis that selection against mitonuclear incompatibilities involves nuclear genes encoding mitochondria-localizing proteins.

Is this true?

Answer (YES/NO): NO